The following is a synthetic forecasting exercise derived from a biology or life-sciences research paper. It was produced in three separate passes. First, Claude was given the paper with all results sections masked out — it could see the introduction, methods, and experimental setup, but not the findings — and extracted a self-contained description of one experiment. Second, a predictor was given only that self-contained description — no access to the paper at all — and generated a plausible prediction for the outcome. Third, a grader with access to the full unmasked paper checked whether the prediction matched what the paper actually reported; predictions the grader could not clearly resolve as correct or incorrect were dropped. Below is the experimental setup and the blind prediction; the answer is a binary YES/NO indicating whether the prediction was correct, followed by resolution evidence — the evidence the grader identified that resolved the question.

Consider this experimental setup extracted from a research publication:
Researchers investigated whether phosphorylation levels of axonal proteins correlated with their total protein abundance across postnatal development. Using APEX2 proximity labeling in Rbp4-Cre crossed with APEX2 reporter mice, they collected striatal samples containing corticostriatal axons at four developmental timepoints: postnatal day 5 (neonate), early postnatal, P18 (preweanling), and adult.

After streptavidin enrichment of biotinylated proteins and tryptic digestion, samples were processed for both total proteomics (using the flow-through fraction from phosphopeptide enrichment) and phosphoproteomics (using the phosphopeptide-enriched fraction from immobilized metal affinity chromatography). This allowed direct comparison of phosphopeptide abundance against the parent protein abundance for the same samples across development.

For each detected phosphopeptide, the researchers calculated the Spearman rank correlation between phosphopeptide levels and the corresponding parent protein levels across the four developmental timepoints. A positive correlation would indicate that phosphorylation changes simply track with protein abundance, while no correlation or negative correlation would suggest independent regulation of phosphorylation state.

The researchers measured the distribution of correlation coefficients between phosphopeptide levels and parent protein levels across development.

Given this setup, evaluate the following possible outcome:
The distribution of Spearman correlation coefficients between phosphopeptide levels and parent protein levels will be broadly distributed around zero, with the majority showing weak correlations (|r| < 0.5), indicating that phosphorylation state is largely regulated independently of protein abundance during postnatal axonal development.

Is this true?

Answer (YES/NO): NO